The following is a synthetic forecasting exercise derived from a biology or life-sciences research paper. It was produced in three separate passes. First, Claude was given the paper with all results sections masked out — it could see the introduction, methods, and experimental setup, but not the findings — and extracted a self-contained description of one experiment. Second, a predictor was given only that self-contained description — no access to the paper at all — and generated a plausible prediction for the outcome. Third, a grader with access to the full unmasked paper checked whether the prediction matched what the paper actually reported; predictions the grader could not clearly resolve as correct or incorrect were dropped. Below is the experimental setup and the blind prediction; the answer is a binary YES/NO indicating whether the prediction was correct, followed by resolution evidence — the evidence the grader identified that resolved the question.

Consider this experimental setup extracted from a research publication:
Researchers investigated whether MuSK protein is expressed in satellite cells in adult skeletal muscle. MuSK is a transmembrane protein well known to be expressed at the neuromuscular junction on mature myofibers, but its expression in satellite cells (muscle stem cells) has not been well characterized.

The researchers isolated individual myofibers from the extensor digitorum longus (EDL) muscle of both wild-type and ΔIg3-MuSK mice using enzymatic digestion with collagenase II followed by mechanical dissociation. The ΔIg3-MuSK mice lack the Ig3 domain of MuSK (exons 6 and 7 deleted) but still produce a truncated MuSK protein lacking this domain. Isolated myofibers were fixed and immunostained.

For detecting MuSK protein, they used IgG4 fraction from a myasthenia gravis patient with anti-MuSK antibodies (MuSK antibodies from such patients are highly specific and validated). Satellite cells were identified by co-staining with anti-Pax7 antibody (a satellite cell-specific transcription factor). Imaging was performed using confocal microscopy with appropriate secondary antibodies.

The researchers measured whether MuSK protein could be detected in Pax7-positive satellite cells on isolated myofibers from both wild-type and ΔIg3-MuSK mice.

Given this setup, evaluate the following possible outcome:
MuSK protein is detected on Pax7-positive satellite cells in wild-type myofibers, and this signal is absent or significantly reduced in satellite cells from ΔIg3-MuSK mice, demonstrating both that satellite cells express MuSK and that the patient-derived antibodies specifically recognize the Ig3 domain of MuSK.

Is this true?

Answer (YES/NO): NO